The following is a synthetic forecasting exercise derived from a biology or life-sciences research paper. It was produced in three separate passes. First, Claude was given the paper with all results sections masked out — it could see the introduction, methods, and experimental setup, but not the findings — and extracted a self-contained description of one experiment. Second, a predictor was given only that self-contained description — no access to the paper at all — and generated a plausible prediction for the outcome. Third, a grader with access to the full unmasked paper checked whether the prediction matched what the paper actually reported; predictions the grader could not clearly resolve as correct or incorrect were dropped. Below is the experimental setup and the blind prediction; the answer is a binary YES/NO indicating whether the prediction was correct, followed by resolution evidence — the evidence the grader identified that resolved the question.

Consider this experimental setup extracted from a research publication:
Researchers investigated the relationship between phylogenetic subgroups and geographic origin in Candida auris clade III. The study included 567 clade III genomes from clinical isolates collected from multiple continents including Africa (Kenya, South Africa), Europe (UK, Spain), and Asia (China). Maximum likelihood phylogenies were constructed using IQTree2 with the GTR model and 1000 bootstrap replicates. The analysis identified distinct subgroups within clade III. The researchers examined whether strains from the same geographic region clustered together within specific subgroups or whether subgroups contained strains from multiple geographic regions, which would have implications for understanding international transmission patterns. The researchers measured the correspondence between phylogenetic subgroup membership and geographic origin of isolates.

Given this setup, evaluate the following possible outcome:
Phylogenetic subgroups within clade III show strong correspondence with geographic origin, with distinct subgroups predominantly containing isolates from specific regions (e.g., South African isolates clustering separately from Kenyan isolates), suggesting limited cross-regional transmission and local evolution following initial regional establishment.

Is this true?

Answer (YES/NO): NO